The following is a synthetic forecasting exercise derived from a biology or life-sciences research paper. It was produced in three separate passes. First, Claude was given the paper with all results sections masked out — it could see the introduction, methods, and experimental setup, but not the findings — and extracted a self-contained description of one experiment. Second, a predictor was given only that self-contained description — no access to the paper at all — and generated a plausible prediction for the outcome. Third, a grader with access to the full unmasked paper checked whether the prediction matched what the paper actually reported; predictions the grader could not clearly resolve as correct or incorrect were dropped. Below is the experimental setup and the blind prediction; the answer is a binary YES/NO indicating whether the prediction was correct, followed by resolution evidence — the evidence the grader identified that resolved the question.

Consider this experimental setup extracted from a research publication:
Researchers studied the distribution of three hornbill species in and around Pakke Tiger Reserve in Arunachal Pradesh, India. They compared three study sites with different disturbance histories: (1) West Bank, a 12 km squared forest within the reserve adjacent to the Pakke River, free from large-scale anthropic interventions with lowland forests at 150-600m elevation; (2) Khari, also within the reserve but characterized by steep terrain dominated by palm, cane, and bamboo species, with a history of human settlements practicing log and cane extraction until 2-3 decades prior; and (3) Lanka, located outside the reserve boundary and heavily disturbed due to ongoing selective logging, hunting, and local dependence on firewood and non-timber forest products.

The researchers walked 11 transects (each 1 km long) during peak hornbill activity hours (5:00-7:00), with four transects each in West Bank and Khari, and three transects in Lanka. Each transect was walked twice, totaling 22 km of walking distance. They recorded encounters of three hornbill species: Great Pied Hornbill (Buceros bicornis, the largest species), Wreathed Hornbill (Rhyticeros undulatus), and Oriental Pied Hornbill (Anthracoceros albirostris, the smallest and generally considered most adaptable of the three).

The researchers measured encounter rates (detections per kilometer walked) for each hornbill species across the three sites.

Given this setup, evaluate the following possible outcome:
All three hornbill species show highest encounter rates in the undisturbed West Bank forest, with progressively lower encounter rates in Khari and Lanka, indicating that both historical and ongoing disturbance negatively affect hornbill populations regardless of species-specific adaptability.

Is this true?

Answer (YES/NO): NO